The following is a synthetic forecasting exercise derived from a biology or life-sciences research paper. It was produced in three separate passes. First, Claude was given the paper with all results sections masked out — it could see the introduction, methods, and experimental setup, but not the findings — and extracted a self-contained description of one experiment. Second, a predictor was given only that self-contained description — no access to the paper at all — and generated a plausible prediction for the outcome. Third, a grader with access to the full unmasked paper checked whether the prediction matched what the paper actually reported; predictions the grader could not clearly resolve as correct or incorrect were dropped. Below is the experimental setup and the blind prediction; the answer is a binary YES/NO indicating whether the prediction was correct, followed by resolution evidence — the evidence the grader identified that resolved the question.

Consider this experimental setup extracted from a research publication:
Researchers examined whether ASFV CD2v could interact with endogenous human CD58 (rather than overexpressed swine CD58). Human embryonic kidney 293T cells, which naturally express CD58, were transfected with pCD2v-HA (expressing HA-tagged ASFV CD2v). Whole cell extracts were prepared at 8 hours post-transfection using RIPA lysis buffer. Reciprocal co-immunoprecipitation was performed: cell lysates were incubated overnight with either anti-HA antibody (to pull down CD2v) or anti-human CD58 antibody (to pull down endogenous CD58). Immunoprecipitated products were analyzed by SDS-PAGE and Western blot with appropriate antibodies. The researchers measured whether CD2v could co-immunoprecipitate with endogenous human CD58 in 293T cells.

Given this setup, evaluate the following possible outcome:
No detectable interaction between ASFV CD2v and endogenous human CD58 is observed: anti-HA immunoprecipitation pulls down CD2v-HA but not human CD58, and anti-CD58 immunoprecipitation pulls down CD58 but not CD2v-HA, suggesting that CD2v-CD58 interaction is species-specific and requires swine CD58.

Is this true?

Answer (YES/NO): NO